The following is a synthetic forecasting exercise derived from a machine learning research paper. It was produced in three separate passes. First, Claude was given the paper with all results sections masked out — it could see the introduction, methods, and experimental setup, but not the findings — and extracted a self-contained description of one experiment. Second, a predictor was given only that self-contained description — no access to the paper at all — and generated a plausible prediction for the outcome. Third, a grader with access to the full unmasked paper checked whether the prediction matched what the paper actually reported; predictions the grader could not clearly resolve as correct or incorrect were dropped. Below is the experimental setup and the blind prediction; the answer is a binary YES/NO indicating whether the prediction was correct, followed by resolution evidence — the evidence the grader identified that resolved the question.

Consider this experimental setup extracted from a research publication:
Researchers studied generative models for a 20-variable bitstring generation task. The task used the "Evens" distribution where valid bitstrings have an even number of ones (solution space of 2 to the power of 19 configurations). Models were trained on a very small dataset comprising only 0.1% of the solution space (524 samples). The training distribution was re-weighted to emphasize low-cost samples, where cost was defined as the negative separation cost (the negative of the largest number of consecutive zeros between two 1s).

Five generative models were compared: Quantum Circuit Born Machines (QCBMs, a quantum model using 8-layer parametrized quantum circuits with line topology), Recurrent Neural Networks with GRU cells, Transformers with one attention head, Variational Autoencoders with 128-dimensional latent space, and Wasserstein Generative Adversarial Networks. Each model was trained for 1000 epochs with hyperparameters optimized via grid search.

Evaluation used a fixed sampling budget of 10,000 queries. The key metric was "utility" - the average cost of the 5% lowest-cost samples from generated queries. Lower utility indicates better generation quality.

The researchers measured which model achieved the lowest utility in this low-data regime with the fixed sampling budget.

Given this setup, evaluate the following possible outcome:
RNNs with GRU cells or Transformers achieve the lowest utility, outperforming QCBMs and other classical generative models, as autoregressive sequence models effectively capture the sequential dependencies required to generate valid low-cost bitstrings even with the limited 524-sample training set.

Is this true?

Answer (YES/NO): NO